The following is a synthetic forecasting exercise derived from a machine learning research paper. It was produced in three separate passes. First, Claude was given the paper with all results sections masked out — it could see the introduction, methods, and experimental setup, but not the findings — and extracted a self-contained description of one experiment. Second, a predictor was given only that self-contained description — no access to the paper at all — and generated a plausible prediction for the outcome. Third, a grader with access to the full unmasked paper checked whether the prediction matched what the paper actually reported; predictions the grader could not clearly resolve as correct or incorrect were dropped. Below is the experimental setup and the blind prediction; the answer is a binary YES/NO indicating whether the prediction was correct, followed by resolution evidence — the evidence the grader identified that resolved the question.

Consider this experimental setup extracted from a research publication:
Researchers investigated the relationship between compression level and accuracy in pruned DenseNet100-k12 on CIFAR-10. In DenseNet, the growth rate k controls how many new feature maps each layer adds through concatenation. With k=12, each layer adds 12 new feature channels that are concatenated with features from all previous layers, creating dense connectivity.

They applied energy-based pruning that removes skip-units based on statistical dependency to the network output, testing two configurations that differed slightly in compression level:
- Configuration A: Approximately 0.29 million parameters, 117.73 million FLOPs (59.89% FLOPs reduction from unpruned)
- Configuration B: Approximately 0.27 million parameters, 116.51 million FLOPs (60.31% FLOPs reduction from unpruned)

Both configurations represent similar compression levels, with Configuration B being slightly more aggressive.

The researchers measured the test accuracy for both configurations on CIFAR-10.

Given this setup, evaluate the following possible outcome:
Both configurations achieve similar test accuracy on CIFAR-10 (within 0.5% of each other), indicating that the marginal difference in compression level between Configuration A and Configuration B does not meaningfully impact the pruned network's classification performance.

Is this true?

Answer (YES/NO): YES